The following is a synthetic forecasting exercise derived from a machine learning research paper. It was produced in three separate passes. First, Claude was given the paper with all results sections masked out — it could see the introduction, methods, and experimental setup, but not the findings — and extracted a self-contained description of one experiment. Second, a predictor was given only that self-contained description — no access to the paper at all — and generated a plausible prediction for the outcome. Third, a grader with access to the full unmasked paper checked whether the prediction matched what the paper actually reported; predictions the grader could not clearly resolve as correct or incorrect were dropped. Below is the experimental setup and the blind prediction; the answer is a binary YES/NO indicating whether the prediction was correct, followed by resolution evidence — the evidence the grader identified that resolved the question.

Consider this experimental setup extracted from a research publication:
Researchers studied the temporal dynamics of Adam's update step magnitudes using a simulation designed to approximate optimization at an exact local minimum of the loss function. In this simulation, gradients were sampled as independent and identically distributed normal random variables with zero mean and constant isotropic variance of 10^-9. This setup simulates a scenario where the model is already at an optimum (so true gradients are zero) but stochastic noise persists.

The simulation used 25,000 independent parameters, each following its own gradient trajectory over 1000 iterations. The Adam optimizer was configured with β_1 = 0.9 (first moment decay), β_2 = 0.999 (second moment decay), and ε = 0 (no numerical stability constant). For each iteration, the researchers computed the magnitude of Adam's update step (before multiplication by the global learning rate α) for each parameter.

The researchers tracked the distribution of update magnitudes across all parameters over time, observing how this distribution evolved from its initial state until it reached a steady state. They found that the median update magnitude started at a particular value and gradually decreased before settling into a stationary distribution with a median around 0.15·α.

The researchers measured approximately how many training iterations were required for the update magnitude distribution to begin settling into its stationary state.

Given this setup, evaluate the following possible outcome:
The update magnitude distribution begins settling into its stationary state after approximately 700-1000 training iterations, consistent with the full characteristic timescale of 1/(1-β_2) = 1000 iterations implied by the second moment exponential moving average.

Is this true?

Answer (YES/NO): NO